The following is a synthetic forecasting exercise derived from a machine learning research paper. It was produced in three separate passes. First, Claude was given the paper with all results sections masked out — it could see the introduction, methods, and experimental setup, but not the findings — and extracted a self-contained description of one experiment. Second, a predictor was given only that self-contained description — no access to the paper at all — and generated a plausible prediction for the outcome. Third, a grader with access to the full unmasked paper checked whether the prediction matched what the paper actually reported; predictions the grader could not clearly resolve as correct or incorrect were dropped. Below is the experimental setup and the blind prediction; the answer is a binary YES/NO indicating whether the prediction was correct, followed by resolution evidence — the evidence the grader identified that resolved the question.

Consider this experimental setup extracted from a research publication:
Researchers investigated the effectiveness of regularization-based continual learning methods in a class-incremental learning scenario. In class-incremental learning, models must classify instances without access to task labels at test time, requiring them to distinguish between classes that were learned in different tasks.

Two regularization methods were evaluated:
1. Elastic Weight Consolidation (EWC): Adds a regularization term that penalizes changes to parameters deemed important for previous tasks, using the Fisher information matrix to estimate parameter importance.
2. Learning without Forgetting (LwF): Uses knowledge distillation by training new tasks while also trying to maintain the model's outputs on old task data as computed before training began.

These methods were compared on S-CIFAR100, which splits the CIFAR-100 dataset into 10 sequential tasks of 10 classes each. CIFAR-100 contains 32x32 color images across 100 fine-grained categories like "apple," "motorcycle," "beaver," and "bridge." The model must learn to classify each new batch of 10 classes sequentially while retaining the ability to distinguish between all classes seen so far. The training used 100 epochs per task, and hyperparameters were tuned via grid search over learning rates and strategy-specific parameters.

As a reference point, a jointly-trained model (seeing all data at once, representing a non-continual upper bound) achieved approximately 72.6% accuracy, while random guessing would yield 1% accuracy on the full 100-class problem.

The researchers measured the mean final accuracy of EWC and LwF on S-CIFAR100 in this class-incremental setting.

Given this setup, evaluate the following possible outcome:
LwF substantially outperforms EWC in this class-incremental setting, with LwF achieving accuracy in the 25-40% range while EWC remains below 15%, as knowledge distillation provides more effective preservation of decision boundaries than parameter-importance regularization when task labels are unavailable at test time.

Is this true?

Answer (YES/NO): NO